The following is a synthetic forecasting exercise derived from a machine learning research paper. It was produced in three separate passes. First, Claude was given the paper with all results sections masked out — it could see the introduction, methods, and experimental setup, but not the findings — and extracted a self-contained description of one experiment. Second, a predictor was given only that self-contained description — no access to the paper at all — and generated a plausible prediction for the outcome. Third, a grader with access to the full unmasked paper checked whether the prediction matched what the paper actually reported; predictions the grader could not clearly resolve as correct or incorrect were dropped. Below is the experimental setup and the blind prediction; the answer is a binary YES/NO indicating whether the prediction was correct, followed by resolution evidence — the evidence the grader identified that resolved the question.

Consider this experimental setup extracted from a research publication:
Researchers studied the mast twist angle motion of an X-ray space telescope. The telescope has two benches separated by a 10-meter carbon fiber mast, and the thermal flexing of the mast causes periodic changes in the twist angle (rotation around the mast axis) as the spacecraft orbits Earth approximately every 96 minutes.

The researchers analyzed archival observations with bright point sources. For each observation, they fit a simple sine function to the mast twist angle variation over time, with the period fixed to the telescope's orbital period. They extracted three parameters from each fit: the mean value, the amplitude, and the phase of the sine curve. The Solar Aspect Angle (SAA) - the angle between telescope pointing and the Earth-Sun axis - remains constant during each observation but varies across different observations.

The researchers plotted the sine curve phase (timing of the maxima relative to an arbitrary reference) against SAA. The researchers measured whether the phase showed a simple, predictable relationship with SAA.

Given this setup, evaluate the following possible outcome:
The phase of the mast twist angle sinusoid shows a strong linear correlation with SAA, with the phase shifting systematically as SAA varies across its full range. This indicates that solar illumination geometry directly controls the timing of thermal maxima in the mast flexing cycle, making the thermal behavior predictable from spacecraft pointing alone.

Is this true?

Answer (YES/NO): NO